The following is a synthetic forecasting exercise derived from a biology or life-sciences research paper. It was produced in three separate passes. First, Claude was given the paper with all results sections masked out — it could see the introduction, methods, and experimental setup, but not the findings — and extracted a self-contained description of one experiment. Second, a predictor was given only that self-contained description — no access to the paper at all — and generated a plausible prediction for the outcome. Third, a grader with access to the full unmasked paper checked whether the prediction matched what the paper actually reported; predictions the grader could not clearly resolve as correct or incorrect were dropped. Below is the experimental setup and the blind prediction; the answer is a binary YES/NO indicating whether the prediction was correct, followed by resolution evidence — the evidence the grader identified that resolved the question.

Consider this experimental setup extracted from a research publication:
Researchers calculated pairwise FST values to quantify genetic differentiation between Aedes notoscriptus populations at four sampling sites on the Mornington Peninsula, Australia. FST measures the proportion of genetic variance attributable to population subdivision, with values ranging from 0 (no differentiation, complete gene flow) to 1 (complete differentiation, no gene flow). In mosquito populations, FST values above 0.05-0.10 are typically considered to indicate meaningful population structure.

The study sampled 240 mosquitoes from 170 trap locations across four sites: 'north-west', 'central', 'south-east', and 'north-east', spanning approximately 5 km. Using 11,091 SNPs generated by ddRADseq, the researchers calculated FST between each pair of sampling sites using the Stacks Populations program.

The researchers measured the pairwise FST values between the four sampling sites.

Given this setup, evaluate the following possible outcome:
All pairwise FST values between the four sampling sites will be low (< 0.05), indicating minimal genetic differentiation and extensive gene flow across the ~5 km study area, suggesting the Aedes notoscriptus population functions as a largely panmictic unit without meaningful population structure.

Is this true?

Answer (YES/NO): YES